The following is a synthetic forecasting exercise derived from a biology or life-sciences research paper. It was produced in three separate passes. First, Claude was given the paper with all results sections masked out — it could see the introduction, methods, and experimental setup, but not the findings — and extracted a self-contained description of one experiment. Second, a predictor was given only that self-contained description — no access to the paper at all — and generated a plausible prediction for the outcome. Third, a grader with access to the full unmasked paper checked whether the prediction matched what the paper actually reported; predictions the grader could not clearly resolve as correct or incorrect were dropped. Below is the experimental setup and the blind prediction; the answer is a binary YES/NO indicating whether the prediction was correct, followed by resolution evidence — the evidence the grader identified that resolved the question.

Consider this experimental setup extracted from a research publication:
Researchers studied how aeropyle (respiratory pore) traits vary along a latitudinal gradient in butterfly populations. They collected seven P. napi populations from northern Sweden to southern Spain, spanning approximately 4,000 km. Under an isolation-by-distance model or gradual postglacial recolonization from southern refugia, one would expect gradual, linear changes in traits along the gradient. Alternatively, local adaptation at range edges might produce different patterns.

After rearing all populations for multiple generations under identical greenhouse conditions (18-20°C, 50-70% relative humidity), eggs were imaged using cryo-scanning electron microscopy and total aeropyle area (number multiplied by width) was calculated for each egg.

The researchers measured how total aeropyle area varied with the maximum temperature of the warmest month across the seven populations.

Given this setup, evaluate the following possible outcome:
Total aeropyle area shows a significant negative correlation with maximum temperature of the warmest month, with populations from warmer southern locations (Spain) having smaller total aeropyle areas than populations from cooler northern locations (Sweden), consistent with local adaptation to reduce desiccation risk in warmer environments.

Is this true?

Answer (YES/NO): NO